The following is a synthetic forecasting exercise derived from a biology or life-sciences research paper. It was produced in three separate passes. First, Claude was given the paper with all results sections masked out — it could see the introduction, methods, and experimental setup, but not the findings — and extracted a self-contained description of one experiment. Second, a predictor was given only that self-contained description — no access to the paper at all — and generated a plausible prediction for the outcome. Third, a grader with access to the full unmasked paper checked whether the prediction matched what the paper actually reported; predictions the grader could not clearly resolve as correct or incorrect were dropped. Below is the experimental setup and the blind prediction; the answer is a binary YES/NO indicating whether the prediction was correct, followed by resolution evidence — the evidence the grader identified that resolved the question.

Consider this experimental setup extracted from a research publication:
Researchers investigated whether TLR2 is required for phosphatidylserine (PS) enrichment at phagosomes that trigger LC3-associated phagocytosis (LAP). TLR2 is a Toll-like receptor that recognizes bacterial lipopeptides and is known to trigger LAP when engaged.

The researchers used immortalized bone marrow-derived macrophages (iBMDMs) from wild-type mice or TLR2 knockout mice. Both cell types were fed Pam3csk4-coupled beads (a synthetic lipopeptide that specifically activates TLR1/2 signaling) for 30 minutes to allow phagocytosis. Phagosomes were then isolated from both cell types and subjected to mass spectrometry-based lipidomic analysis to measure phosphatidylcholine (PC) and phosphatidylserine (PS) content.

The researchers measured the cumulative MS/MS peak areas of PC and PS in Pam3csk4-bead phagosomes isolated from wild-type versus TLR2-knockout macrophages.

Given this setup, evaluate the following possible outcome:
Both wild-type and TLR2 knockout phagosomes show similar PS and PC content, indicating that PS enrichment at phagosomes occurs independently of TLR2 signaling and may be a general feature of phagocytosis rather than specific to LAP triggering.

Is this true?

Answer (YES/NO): NO